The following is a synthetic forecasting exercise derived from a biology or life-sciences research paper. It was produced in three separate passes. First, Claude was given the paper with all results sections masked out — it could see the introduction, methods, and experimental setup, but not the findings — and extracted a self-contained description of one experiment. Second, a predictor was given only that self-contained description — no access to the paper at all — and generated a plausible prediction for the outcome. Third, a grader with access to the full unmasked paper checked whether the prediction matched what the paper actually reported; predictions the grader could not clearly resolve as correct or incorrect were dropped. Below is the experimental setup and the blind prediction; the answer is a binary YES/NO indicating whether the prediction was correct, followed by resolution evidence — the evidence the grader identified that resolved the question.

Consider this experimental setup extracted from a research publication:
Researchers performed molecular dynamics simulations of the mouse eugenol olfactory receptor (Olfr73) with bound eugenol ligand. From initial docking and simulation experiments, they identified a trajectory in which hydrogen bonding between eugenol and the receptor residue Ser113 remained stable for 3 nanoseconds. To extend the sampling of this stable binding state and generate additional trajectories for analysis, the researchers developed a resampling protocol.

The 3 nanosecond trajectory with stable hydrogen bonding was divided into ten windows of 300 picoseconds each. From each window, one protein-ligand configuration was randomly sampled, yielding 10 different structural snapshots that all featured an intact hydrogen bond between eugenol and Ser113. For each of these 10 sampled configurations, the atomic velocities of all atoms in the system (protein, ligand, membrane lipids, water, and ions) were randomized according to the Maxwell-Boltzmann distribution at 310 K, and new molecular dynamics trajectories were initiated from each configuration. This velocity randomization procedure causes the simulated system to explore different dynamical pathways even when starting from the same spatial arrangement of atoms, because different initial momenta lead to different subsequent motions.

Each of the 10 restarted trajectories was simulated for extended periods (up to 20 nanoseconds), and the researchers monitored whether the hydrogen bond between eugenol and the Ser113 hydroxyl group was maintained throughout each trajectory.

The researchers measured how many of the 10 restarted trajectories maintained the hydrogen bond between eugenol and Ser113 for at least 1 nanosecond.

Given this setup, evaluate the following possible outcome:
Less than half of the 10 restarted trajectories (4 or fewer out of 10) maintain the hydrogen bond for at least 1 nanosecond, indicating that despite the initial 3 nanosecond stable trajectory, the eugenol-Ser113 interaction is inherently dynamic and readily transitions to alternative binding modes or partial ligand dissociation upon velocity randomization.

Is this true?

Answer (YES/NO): NO